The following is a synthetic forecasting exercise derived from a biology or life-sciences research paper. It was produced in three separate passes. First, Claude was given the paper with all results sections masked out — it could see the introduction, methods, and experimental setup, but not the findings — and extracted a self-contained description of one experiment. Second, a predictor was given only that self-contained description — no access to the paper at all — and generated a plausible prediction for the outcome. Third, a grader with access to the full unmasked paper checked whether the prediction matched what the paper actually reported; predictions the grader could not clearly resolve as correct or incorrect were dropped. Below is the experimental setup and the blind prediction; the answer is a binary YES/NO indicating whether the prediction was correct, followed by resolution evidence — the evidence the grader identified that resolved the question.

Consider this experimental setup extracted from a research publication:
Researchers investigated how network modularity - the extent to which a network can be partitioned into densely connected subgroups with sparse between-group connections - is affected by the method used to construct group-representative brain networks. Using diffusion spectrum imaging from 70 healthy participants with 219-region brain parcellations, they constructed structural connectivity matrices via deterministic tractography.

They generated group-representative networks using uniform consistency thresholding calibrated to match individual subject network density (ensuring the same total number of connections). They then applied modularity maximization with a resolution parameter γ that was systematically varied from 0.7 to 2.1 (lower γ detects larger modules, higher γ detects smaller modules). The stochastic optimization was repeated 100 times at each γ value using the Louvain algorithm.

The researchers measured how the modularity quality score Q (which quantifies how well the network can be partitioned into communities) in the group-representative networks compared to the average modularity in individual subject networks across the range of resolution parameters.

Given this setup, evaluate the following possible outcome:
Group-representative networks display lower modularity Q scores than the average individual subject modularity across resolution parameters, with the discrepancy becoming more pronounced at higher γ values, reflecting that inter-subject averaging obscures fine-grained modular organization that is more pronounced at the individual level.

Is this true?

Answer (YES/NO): NO